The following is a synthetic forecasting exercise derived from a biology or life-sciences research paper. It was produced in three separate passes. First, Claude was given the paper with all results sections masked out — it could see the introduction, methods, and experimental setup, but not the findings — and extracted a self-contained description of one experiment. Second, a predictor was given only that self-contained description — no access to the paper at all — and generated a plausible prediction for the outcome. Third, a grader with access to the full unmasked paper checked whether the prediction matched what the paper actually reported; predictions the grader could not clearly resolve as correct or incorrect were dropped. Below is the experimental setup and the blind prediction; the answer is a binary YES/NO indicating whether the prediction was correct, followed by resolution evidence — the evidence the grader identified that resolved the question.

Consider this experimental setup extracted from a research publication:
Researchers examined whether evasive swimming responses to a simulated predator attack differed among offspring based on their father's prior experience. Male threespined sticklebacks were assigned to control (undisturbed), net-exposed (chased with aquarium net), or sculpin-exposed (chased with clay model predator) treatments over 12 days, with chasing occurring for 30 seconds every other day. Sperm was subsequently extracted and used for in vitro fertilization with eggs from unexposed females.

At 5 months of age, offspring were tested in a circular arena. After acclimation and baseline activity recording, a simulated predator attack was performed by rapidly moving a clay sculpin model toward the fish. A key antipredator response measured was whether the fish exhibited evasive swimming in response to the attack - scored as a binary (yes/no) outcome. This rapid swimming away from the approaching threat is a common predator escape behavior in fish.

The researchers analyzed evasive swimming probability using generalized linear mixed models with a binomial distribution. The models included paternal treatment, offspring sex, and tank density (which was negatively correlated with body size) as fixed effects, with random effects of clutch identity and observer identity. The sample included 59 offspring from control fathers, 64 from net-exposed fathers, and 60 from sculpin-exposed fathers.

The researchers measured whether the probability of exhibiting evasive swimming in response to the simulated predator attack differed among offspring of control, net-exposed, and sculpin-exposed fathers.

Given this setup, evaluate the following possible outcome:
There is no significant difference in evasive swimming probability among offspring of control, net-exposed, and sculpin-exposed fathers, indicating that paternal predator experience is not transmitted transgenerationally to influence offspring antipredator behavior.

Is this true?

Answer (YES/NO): NO